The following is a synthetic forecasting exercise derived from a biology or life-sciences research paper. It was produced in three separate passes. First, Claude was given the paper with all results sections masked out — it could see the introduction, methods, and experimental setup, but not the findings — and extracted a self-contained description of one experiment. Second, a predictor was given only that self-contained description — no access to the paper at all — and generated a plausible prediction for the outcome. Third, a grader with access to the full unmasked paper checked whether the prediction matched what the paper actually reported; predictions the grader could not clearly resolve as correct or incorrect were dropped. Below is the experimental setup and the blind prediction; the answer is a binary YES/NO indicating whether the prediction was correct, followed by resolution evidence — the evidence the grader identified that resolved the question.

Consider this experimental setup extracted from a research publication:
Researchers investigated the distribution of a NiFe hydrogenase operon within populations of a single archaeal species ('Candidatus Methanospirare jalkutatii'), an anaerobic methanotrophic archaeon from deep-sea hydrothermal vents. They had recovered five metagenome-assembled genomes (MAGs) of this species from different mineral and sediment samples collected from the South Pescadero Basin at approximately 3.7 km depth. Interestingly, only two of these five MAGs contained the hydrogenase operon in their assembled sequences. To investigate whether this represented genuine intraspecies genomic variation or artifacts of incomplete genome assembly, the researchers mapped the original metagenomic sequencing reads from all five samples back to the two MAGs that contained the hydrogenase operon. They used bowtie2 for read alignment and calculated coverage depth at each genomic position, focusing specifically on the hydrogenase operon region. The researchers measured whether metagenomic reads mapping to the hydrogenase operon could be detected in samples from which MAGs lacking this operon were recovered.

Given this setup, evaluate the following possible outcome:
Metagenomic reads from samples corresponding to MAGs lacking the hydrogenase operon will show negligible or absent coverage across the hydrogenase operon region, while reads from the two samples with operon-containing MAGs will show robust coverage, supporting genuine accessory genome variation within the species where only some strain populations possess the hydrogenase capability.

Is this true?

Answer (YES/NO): YES